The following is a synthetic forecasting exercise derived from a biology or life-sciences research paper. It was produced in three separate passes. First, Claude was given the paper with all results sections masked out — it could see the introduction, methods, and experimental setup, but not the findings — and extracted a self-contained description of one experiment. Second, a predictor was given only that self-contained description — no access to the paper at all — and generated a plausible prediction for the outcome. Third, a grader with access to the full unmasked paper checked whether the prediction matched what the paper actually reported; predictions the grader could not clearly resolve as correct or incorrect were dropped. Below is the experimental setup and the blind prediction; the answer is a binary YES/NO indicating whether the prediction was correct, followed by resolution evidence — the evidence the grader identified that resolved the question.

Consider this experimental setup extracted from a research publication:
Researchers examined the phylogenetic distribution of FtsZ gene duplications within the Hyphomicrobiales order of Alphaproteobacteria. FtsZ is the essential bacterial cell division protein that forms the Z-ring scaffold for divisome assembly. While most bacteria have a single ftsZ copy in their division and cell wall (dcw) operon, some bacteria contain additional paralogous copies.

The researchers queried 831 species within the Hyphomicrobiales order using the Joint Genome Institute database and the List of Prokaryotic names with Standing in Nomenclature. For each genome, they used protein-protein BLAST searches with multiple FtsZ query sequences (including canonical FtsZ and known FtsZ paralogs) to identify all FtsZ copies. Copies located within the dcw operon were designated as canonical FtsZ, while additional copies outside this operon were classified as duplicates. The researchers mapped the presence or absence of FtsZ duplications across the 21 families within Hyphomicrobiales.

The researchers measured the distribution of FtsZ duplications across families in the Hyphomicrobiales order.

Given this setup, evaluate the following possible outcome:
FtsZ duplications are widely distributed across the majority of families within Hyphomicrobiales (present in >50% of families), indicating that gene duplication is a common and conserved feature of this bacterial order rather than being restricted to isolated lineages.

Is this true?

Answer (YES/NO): NO